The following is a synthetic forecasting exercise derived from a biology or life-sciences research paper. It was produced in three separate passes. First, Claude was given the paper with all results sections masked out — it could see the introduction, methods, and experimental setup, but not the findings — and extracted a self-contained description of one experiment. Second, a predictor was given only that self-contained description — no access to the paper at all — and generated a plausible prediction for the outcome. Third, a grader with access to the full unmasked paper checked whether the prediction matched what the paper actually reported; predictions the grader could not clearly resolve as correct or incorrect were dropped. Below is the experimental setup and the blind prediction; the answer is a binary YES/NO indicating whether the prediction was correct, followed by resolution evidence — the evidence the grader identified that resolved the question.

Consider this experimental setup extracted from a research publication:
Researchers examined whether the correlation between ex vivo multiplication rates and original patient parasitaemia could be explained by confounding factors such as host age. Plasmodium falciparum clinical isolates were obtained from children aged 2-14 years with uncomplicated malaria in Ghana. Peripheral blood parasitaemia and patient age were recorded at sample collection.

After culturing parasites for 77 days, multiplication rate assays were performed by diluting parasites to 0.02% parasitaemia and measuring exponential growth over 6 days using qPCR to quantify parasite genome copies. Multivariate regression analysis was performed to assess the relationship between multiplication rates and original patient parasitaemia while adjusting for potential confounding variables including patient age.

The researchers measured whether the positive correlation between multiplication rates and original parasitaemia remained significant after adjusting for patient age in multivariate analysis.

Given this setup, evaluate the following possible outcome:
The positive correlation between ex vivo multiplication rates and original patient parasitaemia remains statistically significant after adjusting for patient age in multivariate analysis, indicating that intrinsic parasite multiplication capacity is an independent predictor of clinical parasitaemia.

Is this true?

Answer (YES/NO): YES